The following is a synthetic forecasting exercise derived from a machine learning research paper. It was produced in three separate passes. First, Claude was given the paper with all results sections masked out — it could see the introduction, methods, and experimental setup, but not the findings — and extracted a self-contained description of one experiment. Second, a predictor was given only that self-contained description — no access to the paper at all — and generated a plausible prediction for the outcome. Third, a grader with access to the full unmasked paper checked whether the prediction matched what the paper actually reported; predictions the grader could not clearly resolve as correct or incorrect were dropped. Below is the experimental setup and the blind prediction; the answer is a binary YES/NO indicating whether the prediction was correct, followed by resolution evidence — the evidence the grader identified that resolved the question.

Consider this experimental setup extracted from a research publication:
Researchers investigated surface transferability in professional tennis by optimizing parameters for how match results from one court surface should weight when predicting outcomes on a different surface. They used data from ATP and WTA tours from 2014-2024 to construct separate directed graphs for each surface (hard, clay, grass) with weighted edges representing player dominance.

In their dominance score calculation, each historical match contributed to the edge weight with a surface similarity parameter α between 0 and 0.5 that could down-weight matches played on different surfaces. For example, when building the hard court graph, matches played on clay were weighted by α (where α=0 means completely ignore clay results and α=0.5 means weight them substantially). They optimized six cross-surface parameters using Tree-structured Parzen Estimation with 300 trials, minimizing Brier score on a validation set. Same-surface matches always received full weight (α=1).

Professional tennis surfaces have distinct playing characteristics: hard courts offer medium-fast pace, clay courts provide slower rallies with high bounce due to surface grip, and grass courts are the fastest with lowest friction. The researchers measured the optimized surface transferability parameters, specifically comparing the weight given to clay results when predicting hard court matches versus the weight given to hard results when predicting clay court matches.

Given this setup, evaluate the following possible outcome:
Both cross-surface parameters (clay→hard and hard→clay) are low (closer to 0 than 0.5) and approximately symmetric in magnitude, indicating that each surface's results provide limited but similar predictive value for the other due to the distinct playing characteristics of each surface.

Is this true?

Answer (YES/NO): NO